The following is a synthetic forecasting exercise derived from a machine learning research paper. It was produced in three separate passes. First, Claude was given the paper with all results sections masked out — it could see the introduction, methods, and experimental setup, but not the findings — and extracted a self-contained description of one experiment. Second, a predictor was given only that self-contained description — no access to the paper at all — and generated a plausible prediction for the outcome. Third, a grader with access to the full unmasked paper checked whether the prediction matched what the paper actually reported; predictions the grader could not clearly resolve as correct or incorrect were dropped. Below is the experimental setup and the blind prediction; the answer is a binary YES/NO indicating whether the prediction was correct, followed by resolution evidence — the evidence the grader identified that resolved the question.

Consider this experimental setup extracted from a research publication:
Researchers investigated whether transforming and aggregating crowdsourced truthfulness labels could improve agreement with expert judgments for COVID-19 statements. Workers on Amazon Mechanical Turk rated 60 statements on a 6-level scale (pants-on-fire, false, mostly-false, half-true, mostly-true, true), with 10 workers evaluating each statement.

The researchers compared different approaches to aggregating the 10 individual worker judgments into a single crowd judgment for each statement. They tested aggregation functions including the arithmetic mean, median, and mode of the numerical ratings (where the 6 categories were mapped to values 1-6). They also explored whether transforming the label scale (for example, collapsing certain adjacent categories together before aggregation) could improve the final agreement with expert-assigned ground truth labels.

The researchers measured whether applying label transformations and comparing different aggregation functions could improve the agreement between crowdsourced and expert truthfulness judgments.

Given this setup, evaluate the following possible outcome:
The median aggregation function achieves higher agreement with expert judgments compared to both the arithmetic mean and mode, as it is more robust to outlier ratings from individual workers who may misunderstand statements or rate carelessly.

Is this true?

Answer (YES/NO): NO